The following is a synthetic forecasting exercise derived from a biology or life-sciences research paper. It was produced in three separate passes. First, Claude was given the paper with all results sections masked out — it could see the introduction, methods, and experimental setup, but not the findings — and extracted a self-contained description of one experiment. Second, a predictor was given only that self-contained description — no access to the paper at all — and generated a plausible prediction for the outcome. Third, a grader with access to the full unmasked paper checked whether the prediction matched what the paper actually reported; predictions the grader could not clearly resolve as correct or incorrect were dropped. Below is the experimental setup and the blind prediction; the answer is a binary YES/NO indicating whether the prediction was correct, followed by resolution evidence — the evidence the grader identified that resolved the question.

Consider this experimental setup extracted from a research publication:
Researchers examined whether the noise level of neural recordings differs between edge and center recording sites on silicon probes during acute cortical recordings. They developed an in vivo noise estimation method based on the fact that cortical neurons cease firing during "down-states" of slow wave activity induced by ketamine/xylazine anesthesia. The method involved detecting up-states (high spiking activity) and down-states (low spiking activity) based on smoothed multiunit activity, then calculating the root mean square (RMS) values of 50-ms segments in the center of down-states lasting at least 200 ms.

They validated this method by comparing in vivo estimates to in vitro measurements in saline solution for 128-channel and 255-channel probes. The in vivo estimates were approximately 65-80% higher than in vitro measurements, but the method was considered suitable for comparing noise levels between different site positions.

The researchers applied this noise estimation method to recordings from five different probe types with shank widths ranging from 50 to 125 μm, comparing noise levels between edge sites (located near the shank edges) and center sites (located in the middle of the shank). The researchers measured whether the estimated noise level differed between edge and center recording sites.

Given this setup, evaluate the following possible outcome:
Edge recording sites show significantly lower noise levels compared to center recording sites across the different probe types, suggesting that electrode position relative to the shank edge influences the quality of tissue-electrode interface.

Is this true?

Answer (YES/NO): NO